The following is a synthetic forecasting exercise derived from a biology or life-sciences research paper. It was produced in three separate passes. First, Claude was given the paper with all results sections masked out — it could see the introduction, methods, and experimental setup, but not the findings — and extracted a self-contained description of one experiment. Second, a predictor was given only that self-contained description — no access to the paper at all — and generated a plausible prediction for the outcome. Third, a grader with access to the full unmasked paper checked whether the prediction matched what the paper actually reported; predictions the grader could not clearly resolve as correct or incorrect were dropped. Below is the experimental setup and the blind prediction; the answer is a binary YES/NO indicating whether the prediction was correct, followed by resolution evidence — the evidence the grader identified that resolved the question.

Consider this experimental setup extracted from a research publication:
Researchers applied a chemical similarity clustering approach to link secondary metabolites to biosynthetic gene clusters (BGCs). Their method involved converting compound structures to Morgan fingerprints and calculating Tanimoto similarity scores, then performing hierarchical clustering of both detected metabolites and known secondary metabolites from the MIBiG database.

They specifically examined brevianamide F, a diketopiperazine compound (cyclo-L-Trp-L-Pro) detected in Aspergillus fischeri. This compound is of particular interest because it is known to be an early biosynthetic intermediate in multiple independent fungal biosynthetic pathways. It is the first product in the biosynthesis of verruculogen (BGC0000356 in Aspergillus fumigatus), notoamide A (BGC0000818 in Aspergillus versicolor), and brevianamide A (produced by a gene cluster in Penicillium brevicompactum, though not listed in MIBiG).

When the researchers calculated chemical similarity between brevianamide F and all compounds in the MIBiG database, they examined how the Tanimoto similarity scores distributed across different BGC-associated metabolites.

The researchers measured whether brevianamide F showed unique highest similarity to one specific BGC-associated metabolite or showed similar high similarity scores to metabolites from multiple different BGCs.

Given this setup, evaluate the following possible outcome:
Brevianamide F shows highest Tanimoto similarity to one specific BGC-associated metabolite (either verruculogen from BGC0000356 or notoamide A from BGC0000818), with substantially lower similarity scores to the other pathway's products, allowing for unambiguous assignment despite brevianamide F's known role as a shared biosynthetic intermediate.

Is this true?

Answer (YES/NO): NO